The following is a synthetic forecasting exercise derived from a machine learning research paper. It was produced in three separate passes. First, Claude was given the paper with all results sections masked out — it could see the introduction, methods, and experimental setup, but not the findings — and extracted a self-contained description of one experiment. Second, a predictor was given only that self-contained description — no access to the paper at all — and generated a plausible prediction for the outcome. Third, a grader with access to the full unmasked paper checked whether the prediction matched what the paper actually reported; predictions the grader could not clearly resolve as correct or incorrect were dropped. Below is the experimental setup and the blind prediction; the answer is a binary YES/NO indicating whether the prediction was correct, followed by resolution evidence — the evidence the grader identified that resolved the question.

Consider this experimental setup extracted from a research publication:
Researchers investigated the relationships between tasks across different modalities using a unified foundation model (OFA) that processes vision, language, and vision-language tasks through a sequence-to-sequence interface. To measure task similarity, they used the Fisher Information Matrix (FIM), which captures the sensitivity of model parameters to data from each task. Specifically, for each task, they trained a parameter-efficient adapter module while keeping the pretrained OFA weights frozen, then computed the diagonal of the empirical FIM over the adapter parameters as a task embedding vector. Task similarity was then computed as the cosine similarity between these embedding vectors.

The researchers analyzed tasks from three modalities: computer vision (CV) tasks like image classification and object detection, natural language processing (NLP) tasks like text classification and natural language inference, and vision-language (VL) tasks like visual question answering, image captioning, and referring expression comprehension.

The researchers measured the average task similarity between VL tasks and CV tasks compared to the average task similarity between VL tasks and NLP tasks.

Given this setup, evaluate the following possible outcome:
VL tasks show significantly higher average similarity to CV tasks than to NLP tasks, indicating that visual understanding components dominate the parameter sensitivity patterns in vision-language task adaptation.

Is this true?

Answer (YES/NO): YES